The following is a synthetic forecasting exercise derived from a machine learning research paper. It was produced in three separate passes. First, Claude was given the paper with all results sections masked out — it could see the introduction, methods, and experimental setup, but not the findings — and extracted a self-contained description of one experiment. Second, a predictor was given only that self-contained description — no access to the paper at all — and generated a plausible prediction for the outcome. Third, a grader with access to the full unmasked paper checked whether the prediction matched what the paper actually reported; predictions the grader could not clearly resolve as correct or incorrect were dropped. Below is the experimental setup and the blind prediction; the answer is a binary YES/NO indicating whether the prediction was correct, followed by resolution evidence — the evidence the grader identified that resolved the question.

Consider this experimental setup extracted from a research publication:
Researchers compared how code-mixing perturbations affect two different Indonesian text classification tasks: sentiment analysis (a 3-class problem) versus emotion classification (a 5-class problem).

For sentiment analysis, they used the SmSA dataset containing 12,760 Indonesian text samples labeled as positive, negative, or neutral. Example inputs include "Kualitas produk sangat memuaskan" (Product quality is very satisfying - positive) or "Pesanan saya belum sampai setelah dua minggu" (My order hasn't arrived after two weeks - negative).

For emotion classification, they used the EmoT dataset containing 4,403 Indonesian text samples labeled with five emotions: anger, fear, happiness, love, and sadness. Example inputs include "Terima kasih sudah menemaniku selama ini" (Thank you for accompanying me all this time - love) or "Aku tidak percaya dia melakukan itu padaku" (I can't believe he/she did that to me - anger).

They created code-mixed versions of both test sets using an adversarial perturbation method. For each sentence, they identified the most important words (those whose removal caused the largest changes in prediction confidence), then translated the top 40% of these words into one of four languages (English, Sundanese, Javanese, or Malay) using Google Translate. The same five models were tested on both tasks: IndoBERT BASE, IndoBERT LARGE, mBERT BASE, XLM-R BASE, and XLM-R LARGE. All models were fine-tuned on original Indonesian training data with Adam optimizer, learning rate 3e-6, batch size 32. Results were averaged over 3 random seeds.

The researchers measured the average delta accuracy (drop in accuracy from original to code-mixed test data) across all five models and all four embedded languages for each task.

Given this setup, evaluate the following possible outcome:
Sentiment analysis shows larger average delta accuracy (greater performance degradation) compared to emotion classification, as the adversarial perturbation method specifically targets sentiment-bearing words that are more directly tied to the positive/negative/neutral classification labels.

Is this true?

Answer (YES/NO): NO